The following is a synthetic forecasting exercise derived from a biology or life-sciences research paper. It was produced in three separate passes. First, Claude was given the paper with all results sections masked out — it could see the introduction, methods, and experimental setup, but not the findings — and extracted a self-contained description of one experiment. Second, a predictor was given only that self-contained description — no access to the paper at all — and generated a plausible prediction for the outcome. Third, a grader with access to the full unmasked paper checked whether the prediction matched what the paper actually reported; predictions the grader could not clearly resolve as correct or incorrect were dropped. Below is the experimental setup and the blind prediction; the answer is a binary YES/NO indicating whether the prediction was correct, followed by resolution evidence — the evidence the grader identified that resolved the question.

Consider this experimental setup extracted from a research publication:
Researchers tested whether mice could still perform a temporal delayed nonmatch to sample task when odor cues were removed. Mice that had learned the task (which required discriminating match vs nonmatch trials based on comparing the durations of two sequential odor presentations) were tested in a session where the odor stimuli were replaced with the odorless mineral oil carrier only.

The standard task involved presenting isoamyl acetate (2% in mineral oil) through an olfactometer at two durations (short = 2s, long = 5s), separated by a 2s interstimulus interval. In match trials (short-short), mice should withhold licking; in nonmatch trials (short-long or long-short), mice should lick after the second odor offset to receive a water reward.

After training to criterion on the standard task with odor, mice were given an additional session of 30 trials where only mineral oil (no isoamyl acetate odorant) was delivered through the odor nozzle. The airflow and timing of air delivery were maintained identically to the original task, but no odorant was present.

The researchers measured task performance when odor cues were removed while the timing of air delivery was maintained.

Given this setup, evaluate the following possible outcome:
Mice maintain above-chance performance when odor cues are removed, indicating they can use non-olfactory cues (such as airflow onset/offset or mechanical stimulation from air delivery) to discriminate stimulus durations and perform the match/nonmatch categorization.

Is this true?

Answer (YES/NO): NO